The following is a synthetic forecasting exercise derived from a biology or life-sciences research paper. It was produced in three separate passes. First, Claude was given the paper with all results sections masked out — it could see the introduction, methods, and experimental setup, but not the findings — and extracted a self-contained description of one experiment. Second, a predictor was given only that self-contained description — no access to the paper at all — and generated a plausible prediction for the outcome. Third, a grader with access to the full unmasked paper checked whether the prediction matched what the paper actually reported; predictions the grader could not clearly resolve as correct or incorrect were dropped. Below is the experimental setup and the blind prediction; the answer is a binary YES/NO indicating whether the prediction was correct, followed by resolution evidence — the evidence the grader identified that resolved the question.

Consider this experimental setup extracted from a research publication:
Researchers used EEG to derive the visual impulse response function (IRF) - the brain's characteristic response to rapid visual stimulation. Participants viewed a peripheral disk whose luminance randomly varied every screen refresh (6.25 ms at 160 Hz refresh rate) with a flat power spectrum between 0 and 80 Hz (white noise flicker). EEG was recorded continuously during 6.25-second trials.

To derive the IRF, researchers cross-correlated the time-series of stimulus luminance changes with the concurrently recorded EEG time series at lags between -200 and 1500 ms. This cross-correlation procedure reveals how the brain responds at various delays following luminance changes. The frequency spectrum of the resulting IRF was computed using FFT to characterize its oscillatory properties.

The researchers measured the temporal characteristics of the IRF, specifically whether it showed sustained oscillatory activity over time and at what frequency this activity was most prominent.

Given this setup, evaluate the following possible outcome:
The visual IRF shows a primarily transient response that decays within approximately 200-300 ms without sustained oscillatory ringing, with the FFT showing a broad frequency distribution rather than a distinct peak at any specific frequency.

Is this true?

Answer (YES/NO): NO